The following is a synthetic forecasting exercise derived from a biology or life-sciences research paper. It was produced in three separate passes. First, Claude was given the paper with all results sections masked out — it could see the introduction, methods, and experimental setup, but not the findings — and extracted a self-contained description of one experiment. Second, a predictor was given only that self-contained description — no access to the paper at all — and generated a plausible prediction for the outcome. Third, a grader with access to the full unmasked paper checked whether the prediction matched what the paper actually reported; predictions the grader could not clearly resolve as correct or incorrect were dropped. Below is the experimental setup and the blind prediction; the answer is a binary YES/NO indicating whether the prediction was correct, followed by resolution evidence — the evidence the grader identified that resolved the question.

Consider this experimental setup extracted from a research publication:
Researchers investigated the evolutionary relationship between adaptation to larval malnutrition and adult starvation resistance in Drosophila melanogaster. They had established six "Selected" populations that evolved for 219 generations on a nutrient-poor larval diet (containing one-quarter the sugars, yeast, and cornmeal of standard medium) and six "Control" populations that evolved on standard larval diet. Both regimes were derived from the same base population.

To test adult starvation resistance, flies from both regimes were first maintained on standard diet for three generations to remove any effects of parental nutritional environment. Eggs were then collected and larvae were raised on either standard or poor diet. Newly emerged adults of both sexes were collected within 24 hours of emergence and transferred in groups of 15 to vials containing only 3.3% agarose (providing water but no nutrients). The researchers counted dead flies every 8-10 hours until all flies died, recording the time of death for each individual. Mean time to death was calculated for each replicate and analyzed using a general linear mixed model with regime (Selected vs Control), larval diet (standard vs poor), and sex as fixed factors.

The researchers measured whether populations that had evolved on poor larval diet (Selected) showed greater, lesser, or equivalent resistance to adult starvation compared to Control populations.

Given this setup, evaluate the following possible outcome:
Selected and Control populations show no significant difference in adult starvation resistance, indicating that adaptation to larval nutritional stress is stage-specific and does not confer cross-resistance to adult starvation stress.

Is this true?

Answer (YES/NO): NO